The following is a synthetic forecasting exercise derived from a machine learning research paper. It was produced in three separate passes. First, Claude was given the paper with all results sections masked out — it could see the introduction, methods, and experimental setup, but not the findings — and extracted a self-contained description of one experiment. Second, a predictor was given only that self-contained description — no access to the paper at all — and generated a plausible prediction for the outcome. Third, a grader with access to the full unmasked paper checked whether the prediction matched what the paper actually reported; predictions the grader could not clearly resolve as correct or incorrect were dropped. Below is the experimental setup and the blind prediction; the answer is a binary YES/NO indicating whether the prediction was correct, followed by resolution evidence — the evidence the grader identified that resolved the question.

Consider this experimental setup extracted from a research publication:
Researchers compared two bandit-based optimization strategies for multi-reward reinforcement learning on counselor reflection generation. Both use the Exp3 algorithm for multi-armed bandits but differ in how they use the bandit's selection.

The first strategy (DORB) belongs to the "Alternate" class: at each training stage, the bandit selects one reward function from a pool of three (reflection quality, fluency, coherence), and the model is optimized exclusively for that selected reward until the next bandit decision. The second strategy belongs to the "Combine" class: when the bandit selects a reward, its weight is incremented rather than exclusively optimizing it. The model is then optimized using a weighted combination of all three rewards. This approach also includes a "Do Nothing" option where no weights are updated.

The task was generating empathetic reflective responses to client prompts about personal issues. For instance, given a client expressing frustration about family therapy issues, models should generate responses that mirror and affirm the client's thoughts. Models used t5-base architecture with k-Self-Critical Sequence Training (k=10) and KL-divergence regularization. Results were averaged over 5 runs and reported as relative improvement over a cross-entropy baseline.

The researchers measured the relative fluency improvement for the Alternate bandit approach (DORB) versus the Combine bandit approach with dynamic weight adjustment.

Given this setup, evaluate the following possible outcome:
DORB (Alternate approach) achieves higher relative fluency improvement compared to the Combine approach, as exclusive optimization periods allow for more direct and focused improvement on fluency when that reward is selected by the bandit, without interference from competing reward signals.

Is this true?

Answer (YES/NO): YES